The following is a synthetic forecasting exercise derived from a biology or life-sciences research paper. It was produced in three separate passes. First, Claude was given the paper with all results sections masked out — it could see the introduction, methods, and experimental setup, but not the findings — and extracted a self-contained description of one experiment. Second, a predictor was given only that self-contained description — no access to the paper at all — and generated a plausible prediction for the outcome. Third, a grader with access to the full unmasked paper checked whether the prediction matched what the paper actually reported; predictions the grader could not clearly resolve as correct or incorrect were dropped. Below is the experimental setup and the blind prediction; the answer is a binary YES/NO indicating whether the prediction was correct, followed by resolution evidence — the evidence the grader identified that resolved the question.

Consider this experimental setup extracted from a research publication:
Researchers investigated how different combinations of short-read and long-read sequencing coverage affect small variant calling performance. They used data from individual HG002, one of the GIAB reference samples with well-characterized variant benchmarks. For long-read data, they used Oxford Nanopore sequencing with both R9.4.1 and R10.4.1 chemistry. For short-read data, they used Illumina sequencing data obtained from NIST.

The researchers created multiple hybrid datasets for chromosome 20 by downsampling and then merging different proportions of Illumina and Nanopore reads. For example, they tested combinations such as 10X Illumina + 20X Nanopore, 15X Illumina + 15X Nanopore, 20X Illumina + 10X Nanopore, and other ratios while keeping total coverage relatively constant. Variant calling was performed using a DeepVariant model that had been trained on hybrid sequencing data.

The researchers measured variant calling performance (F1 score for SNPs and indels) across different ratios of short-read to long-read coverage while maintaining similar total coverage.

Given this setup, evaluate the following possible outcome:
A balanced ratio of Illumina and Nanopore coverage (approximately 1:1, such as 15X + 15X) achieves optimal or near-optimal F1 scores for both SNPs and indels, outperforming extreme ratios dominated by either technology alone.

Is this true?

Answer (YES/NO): NO